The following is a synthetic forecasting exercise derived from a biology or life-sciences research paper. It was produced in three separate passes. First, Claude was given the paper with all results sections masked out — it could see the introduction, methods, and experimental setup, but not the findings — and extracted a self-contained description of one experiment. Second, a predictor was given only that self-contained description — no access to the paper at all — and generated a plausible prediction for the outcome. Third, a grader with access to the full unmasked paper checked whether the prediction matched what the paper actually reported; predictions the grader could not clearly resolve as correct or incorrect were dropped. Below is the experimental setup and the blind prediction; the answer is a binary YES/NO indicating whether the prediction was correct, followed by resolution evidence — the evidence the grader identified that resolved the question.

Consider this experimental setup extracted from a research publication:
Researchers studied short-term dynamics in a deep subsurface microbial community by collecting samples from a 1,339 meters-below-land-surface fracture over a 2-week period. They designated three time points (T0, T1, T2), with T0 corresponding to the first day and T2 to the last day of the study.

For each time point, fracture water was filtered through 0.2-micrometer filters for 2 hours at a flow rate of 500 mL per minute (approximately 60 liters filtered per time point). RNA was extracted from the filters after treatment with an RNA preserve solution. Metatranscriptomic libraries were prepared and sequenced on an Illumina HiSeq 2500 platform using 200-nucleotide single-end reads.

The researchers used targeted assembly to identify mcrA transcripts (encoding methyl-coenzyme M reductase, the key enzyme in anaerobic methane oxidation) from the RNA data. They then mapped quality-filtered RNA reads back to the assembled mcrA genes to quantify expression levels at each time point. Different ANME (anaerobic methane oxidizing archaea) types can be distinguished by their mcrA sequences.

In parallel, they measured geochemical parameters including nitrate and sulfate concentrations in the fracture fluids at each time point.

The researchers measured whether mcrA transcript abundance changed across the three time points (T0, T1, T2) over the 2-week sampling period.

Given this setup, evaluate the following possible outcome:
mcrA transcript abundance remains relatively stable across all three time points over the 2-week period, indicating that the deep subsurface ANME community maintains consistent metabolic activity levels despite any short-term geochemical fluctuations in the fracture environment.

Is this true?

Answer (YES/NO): YES